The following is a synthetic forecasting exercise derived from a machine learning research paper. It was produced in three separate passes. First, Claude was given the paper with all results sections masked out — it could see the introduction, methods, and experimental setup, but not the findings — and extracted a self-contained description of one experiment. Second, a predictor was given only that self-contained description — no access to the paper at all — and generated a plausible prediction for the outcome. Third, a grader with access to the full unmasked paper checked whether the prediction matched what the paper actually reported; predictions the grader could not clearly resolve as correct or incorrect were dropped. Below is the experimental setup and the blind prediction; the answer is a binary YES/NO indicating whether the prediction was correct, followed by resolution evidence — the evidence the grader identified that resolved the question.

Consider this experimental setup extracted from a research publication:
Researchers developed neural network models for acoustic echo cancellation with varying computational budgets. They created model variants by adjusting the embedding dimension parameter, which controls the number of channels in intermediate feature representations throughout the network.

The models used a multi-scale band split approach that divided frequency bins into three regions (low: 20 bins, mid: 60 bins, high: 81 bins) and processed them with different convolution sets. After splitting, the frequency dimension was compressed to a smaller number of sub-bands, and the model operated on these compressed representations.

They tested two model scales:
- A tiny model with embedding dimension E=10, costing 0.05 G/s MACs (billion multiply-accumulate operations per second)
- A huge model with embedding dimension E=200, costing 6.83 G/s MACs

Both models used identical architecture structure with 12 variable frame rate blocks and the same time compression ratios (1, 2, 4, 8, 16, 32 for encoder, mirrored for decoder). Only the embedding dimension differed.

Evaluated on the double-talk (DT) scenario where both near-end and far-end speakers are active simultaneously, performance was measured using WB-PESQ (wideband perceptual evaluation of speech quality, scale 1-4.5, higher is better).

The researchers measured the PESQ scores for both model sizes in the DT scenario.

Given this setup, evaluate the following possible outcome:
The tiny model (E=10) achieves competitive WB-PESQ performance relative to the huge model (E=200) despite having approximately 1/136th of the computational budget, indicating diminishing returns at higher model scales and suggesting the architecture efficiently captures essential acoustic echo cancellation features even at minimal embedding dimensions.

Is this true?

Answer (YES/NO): NO